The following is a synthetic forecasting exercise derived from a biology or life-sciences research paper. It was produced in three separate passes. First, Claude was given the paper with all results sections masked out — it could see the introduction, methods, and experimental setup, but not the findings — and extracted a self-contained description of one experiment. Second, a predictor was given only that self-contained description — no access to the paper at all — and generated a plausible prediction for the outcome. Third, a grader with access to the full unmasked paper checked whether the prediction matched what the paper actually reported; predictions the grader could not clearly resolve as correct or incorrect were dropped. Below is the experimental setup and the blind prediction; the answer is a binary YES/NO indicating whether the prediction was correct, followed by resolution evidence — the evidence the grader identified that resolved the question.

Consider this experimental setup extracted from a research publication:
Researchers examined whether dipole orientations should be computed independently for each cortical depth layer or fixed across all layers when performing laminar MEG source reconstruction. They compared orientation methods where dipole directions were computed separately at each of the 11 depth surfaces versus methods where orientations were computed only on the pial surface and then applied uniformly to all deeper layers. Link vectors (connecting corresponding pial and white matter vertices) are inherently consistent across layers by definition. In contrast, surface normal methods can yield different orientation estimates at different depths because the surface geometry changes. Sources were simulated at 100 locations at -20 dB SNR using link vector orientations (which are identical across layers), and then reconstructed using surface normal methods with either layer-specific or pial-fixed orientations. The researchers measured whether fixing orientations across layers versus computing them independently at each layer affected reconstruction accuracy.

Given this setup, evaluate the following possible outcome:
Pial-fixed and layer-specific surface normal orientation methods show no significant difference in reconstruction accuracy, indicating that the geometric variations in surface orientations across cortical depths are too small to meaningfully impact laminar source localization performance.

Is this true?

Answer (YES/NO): NO